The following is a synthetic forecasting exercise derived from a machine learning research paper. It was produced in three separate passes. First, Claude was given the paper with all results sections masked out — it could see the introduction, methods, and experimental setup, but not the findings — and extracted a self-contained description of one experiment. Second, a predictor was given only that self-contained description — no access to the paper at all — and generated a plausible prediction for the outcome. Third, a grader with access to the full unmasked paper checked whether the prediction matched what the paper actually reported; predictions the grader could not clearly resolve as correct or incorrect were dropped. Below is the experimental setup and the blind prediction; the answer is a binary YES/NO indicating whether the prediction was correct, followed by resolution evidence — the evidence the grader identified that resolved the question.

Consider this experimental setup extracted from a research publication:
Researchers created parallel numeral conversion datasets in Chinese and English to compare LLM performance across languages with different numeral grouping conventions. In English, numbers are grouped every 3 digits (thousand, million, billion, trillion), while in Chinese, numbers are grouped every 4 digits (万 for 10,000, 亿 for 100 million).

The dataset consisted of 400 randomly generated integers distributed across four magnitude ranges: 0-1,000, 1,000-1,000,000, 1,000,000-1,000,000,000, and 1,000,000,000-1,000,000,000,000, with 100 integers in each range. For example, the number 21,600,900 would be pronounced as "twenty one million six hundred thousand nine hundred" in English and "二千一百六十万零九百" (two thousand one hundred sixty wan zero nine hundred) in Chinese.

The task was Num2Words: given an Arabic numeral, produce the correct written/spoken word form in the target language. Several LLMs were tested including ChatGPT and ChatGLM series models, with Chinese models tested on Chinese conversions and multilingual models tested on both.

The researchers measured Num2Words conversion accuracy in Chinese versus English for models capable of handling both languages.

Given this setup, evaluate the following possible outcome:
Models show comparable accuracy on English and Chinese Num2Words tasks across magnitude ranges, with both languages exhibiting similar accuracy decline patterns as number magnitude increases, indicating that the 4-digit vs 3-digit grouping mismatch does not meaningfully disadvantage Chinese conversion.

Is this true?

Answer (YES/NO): NO